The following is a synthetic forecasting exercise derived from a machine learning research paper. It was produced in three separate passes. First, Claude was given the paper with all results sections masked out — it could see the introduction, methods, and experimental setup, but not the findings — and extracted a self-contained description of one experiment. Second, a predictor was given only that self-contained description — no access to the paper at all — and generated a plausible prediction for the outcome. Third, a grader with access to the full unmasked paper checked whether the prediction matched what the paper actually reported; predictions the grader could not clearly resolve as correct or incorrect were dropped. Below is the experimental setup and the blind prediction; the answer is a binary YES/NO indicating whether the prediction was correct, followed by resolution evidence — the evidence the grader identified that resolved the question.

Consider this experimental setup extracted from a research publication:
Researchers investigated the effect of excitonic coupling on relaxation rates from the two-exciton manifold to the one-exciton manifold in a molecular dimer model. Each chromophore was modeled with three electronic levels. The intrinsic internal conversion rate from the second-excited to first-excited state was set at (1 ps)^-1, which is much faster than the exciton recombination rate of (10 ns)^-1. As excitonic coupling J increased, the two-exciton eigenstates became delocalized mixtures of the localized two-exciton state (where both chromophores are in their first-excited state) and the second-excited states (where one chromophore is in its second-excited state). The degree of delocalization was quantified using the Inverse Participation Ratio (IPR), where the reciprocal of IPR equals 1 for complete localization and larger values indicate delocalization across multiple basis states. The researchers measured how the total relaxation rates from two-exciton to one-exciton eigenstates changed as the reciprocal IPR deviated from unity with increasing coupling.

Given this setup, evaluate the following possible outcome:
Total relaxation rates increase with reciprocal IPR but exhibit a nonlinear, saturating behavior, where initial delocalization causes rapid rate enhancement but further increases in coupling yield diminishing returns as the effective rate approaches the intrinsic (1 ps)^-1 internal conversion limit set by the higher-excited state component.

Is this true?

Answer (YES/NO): NO